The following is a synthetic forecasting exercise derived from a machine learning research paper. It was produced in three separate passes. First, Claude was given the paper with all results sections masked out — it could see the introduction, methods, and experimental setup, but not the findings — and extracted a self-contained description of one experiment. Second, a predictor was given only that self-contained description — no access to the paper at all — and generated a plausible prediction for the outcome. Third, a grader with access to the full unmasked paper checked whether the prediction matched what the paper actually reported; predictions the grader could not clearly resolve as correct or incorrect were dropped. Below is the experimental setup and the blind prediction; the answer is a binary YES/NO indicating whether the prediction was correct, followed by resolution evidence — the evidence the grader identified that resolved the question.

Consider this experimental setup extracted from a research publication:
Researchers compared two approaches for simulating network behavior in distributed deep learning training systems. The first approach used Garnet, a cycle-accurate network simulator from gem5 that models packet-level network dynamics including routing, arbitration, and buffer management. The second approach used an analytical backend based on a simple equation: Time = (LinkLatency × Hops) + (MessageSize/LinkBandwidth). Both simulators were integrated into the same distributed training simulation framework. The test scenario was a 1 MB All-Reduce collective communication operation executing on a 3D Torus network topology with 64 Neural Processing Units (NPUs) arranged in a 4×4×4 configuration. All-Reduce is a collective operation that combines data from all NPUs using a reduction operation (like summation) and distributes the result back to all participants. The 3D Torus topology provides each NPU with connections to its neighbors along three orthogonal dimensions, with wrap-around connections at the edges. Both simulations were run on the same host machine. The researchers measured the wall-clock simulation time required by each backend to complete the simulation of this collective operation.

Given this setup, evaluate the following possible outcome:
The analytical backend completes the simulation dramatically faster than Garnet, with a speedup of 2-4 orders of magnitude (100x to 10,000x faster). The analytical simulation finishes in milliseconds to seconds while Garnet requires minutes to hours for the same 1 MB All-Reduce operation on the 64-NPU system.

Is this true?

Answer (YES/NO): YES